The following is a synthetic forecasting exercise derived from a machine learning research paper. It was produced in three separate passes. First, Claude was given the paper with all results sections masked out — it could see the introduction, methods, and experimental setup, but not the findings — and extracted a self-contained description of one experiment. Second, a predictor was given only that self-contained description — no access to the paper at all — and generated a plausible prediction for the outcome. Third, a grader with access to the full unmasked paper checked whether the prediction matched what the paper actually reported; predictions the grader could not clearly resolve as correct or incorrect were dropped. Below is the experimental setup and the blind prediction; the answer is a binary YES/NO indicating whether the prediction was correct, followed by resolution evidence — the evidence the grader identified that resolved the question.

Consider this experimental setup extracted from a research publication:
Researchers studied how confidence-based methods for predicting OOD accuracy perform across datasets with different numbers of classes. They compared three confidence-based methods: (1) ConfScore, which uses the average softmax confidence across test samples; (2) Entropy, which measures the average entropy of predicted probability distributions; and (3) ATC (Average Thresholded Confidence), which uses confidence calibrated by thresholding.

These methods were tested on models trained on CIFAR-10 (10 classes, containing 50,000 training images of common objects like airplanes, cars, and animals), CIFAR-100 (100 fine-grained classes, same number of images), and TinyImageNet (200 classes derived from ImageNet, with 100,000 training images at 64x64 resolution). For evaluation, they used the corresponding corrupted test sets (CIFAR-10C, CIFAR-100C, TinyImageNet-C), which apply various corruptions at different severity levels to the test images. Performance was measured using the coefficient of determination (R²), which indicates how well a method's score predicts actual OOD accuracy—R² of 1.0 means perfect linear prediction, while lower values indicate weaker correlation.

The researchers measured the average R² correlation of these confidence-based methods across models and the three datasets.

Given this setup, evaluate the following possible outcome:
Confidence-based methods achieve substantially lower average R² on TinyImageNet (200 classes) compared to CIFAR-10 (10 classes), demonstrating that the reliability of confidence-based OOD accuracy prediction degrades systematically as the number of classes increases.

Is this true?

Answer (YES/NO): NO